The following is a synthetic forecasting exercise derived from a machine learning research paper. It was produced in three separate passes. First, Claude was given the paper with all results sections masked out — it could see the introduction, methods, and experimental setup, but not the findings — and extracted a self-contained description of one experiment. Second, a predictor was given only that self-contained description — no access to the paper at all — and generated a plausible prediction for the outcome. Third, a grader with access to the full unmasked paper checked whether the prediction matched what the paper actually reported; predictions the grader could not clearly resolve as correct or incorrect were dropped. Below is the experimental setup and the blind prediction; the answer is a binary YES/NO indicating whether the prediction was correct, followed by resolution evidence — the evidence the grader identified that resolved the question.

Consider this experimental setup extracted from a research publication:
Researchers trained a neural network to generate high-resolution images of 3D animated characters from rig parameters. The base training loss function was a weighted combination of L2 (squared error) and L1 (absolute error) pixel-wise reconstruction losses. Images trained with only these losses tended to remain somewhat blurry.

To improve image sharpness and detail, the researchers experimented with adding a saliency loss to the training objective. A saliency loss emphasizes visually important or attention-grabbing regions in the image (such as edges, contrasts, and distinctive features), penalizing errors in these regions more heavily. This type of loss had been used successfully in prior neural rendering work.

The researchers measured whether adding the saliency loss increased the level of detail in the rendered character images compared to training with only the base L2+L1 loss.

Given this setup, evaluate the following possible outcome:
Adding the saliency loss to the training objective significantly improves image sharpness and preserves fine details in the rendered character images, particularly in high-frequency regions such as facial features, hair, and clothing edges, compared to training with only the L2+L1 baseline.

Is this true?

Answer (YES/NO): NO